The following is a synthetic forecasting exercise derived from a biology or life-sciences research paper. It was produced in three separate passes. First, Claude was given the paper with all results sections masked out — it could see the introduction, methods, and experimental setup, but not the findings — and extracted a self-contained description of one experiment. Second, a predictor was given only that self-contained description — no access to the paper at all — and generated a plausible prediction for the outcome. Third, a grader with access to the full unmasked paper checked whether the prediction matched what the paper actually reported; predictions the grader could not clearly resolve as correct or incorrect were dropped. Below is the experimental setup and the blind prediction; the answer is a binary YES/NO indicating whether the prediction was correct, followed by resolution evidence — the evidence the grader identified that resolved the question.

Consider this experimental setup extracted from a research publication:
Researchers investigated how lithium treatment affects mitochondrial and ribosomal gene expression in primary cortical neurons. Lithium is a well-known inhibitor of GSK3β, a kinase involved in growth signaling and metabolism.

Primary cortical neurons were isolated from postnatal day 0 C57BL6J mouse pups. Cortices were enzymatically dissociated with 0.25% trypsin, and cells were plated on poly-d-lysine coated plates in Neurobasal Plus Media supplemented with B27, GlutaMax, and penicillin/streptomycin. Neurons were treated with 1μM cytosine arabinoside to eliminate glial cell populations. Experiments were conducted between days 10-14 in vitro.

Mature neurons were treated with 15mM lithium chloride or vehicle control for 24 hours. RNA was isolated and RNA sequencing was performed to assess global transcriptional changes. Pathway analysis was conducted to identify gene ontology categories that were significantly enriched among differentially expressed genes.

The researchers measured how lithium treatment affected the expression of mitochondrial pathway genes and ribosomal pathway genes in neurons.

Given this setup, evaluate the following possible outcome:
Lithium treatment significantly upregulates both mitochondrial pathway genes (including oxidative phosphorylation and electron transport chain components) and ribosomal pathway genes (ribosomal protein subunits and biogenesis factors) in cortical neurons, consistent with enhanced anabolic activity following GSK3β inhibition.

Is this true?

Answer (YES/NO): NO